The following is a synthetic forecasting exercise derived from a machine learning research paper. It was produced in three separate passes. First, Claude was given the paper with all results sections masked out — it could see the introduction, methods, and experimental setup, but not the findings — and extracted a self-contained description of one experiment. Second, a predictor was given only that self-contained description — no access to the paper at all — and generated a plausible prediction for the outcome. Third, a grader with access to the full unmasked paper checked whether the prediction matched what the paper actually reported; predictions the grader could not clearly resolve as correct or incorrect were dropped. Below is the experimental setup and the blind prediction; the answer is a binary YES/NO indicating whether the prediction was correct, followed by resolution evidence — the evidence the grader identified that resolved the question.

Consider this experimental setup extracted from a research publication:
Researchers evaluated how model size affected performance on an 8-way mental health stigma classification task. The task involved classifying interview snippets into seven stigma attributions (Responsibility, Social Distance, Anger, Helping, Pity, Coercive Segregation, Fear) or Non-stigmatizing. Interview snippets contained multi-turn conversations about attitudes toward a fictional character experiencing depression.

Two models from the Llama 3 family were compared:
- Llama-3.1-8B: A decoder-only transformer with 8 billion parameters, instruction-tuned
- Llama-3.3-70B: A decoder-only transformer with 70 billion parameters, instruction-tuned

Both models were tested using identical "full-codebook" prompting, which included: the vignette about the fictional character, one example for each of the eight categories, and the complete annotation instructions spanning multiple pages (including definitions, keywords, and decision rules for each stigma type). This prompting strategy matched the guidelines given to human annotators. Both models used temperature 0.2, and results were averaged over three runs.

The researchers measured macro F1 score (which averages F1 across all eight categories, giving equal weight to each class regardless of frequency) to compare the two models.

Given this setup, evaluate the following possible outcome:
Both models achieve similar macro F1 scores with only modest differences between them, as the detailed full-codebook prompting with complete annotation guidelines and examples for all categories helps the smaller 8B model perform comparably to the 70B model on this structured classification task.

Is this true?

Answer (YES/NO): NO